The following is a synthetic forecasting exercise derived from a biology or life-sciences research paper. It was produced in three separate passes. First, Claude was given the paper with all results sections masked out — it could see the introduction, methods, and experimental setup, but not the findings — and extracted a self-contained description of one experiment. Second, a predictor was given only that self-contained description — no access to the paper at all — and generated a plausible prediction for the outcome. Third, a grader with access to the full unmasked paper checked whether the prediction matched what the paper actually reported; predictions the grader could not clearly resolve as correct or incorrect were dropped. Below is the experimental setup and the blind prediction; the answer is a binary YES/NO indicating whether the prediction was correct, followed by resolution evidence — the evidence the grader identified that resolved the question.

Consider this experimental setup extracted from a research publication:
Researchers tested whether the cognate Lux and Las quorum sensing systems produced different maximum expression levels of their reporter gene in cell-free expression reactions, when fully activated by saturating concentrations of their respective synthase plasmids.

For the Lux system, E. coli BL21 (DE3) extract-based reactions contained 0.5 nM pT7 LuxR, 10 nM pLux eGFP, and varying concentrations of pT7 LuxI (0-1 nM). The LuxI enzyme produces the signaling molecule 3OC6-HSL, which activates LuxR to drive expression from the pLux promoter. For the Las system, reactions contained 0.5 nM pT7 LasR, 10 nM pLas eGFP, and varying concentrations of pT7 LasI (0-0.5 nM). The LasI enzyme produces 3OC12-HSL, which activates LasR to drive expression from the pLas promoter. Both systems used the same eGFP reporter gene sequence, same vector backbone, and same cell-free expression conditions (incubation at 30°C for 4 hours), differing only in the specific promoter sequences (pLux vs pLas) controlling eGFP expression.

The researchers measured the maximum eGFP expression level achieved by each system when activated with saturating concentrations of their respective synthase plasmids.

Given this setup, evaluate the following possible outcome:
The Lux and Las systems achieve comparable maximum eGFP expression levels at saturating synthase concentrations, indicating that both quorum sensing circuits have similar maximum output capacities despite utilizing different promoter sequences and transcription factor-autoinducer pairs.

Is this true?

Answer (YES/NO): NO